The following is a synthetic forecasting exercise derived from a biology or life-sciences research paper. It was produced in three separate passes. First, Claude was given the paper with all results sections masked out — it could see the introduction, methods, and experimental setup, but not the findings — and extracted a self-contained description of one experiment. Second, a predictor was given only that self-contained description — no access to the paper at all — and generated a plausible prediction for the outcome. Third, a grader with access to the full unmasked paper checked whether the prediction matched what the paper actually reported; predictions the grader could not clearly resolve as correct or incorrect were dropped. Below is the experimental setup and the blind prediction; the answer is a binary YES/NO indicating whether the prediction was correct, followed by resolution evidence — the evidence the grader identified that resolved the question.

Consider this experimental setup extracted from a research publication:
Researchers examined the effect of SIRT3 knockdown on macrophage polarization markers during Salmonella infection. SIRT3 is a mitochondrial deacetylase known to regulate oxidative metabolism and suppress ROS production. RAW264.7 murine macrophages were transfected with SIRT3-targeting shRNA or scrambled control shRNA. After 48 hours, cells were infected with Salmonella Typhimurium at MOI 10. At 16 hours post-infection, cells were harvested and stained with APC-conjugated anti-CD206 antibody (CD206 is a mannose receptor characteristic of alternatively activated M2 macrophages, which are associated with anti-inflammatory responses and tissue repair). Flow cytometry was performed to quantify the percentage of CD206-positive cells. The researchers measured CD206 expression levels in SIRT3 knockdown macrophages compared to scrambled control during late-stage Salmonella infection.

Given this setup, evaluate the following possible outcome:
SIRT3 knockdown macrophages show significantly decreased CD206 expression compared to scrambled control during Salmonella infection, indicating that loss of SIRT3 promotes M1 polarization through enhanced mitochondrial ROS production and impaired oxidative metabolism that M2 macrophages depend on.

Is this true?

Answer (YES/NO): YES